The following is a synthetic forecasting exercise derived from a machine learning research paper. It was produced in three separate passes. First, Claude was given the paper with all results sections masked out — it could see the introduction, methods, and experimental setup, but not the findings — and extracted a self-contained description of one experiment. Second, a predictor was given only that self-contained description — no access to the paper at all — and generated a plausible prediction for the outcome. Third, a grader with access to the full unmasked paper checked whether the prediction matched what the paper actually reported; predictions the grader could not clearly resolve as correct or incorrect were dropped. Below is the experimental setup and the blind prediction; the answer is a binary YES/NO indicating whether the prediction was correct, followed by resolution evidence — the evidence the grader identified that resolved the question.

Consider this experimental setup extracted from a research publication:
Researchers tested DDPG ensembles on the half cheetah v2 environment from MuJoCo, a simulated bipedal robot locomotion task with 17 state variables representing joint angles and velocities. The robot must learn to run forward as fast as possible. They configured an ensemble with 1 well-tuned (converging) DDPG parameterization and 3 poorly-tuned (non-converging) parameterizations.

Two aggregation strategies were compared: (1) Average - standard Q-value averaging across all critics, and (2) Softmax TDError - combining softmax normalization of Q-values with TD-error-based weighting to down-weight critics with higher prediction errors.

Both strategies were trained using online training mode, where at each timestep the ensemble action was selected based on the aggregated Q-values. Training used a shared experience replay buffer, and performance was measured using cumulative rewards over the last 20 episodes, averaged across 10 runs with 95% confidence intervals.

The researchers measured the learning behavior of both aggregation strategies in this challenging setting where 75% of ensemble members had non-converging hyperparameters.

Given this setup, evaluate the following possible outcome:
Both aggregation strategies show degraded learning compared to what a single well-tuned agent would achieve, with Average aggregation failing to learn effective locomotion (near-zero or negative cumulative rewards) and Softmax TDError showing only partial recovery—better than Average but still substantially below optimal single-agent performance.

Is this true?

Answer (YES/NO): NO